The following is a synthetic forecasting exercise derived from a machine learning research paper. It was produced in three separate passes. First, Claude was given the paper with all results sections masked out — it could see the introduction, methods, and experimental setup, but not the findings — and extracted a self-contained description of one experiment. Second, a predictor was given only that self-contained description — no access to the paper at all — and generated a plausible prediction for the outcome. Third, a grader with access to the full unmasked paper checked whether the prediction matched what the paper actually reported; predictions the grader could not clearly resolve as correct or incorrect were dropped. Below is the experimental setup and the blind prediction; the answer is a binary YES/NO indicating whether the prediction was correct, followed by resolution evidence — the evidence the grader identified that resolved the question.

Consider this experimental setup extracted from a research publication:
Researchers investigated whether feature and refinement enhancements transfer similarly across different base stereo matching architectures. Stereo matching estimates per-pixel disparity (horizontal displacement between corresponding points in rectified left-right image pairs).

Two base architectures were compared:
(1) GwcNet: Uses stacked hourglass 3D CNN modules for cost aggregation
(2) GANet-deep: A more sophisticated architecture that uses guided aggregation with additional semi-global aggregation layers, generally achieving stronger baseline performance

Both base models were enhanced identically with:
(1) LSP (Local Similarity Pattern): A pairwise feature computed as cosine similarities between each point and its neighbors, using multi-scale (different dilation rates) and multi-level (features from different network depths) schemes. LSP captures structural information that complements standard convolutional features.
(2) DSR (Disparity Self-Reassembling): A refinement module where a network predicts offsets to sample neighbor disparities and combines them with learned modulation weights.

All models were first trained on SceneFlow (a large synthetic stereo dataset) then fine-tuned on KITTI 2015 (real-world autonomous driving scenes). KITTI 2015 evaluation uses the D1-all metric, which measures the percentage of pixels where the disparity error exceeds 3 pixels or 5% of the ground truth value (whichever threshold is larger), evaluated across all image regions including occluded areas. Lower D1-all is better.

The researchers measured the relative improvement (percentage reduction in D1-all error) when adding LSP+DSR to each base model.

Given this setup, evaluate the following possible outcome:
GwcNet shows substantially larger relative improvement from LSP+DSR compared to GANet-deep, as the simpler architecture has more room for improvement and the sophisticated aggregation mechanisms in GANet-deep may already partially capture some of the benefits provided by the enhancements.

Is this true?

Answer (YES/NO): YES